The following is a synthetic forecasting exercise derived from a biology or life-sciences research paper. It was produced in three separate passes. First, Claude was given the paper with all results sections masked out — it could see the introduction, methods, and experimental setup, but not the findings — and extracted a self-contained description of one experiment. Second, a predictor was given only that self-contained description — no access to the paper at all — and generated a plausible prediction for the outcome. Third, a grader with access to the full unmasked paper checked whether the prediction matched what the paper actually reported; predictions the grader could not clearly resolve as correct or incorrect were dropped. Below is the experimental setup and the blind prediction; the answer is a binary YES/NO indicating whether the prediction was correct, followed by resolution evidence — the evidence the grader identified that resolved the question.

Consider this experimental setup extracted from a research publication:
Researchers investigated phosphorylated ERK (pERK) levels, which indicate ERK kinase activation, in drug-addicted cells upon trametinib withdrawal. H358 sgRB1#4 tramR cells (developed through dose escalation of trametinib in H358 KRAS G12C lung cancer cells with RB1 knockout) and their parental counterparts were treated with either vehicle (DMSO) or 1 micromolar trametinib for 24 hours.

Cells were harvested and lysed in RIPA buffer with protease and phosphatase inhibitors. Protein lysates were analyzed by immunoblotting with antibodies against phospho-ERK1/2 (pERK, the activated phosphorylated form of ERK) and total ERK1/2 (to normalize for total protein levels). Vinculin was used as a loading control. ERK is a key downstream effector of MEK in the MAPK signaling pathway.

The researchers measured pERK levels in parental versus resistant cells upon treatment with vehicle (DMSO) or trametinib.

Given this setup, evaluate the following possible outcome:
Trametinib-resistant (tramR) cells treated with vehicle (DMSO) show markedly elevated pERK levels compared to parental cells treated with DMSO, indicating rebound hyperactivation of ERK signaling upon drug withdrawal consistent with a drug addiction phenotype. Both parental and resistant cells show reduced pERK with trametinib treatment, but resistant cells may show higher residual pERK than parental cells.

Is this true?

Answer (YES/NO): YES